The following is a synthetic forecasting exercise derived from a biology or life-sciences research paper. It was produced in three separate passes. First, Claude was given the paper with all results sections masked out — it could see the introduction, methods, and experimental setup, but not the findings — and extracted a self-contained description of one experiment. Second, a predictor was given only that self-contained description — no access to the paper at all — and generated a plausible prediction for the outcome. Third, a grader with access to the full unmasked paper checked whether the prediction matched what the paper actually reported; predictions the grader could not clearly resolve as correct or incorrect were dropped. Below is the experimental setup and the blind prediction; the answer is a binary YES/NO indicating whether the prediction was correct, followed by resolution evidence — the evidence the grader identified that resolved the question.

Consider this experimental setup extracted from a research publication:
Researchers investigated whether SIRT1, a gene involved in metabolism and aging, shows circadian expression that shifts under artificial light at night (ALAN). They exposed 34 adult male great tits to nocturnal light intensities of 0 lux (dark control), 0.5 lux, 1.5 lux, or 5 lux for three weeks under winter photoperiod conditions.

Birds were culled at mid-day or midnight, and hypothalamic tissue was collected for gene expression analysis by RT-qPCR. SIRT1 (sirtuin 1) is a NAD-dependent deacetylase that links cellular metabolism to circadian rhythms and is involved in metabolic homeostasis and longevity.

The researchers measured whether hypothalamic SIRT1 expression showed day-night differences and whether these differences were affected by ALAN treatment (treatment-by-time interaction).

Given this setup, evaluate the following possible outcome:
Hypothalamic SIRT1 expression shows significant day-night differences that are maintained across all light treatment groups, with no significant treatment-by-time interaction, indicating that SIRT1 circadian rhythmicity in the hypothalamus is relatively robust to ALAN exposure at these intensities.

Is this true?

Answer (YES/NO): NO